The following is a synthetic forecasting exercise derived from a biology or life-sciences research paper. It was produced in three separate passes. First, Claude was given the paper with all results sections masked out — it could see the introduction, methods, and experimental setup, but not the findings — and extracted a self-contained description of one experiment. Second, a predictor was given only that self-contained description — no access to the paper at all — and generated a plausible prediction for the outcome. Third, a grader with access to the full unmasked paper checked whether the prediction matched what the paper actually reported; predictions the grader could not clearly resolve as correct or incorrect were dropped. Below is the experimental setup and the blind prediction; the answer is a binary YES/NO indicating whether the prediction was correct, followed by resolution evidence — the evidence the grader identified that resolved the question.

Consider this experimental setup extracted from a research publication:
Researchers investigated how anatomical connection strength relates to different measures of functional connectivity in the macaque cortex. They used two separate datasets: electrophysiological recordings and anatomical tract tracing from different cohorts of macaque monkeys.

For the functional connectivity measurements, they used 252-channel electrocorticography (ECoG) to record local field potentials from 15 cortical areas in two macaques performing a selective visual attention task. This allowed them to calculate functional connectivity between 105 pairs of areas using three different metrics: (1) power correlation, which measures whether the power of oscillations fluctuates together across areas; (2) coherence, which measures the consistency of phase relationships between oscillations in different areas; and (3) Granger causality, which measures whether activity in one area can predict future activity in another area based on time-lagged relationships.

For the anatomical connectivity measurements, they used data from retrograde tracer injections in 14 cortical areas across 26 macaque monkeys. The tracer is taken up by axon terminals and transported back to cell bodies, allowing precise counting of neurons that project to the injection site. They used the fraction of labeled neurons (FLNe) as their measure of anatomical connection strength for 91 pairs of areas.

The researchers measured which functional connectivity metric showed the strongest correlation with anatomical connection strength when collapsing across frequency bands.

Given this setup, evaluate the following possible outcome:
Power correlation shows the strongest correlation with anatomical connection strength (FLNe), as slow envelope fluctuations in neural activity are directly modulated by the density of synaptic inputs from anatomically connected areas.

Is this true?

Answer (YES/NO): NO